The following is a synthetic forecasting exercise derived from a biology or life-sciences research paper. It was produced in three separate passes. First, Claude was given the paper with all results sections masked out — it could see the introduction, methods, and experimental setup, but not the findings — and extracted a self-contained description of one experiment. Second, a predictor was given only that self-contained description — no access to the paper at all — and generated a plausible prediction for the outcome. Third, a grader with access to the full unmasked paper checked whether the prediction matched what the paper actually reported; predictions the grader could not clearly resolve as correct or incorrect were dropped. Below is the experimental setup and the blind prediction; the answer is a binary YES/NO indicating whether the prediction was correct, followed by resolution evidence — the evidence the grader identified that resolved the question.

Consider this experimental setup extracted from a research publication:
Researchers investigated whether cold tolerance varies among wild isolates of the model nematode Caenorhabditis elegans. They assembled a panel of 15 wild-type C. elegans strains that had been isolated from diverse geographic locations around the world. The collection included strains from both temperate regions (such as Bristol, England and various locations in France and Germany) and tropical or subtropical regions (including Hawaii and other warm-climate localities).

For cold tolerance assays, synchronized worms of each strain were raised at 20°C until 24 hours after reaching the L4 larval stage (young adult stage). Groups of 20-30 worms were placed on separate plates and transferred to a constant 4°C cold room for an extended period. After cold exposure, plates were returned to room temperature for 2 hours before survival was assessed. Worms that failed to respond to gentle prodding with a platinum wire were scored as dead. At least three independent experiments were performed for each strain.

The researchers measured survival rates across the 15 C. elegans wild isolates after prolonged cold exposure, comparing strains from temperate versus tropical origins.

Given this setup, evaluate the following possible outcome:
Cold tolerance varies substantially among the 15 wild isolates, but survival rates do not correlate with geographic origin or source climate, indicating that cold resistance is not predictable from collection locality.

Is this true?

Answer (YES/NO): YES